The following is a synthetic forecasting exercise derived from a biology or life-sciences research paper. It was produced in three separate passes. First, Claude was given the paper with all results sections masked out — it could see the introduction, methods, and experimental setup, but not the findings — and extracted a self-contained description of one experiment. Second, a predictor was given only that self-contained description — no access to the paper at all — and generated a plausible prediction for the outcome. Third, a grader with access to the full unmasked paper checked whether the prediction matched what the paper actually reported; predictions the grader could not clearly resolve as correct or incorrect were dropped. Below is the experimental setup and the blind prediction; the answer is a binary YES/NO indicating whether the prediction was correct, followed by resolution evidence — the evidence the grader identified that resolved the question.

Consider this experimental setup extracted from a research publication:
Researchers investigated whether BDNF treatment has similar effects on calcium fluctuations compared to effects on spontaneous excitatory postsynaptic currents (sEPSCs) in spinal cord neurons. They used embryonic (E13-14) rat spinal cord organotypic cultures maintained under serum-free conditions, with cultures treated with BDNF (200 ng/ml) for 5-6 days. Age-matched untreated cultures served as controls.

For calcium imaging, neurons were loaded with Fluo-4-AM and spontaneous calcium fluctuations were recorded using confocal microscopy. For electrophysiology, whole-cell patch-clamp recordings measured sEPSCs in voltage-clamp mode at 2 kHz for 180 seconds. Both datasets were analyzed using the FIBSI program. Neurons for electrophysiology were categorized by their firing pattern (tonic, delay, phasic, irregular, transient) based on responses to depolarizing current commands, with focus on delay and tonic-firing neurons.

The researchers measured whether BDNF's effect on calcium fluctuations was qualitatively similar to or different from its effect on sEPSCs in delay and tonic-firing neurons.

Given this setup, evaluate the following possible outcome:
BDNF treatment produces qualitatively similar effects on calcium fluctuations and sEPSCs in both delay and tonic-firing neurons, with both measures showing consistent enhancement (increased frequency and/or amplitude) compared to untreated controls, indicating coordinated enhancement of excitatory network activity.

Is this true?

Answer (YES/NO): NO